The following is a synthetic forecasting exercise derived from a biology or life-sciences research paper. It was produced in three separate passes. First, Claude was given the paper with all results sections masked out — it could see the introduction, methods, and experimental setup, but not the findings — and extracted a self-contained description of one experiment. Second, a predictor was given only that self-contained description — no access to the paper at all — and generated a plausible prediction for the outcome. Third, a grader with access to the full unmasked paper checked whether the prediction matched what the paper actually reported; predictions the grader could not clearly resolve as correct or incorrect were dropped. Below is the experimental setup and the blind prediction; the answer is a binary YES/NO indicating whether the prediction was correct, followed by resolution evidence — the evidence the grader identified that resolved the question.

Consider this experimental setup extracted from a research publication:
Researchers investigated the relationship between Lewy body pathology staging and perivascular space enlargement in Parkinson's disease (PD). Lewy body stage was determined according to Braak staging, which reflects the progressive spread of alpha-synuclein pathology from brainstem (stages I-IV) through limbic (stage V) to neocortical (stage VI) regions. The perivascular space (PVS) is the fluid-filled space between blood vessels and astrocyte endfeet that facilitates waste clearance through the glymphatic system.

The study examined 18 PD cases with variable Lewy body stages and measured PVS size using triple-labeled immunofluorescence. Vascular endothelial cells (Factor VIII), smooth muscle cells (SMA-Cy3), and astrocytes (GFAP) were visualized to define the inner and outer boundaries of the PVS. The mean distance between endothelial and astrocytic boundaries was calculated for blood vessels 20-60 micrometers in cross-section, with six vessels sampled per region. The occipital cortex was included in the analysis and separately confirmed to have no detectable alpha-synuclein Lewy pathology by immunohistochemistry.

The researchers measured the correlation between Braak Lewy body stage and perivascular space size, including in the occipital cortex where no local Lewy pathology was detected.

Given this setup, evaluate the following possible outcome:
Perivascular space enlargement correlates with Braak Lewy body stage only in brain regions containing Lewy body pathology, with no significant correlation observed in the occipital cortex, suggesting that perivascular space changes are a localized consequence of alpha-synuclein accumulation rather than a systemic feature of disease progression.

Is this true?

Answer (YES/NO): NO